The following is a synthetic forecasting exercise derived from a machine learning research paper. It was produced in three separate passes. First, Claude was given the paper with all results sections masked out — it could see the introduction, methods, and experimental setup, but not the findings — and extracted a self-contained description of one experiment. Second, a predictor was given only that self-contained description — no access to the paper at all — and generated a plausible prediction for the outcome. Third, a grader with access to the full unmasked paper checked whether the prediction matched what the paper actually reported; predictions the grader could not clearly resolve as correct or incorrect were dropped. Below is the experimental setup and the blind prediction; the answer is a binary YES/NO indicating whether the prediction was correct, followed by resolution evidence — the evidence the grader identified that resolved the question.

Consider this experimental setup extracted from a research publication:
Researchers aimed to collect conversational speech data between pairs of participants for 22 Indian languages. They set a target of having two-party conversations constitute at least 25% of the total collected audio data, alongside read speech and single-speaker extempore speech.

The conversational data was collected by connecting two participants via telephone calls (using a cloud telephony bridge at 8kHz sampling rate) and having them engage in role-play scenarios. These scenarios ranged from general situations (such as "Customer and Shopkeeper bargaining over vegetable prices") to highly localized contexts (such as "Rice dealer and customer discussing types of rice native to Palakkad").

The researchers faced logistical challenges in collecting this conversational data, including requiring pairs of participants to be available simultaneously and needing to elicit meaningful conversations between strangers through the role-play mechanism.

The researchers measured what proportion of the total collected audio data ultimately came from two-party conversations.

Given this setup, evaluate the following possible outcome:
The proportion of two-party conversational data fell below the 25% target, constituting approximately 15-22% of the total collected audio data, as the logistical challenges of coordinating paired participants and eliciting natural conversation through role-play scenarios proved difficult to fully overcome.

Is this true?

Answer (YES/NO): YES